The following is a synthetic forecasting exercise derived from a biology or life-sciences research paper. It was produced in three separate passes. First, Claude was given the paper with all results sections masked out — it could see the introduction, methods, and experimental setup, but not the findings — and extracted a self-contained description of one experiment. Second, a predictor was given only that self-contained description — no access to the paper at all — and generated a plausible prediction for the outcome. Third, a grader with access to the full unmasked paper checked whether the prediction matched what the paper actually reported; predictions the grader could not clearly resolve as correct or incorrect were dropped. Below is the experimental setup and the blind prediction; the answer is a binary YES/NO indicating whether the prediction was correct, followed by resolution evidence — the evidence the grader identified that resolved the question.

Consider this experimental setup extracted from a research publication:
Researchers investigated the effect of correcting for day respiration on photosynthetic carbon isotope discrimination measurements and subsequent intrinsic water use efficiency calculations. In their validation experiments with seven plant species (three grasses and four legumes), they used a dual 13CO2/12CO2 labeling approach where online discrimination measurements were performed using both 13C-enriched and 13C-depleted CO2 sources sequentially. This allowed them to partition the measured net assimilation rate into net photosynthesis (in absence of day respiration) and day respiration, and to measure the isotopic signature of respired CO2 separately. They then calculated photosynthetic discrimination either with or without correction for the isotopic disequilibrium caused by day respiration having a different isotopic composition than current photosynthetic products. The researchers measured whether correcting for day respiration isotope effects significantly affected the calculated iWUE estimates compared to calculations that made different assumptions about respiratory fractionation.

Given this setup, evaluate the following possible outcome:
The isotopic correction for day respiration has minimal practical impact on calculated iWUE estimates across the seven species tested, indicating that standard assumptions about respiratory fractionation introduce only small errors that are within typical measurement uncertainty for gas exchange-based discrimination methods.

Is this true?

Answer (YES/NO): YES